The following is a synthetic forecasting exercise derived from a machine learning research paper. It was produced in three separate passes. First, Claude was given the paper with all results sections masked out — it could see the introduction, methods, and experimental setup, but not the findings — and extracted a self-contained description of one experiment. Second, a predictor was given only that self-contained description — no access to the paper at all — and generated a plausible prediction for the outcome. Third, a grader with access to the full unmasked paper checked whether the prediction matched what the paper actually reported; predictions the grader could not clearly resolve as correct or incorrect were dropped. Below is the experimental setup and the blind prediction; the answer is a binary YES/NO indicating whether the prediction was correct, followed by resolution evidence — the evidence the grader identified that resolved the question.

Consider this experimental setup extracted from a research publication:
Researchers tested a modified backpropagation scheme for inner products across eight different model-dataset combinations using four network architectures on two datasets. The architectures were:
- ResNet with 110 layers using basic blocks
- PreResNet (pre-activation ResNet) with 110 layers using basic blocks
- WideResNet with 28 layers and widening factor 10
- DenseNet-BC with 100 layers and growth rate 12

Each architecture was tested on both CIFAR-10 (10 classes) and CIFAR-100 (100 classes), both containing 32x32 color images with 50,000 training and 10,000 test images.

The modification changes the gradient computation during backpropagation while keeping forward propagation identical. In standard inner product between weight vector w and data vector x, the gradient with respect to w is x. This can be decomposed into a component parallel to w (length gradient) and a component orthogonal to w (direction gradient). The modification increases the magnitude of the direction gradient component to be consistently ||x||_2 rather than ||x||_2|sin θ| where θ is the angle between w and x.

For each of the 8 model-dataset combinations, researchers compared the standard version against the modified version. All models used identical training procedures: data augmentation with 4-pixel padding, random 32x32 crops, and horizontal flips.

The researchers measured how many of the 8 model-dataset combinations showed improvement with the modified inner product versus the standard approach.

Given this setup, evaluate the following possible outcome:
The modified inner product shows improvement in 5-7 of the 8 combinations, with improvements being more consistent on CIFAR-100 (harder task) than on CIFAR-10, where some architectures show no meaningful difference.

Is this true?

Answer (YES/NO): NO